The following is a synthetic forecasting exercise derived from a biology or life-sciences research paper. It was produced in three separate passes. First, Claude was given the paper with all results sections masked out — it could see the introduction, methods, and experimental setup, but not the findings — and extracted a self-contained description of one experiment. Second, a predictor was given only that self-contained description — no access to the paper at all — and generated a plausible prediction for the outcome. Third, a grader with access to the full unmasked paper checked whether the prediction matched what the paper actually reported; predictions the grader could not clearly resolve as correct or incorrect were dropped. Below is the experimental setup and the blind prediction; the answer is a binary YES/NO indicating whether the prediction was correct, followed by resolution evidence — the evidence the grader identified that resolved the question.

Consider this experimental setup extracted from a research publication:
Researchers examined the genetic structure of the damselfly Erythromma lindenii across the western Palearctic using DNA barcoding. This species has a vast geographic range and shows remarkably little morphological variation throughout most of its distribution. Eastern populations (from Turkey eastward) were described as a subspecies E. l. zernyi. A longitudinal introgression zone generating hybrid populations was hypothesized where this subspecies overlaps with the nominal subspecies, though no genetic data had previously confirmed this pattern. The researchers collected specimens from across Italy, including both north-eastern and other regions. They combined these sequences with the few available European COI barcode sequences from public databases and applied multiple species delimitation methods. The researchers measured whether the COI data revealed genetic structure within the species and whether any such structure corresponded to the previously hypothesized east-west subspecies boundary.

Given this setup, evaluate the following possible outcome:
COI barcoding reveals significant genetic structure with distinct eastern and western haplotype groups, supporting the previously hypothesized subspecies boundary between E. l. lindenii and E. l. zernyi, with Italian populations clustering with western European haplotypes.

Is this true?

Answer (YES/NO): NO